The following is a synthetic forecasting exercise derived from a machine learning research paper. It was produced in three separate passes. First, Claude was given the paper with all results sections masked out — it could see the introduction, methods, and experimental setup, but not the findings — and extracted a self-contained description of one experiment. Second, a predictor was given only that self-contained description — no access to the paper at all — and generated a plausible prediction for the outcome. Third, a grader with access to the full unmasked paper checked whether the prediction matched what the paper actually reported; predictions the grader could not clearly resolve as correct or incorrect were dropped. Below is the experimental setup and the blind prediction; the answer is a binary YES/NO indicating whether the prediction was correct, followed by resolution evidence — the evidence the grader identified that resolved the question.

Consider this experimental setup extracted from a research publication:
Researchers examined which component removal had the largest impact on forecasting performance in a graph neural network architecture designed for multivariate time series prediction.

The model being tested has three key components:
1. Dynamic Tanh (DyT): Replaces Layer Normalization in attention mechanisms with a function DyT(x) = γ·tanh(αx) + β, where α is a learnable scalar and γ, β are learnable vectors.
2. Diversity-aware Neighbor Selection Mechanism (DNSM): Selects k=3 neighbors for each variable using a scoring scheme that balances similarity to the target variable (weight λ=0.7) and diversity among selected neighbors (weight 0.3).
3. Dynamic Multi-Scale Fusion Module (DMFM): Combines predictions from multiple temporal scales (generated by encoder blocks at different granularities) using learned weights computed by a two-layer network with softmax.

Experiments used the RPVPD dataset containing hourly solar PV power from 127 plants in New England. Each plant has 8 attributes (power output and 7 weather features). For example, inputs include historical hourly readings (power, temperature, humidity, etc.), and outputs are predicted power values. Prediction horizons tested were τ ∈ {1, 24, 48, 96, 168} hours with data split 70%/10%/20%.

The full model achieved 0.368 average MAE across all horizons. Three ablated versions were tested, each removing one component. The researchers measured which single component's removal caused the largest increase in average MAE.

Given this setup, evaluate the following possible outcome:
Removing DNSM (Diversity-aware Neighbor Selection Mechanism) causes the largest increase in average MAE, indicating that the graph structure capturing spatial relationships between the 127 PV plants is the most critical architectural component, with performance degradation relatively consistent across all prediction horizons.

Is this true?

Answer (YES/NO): NO